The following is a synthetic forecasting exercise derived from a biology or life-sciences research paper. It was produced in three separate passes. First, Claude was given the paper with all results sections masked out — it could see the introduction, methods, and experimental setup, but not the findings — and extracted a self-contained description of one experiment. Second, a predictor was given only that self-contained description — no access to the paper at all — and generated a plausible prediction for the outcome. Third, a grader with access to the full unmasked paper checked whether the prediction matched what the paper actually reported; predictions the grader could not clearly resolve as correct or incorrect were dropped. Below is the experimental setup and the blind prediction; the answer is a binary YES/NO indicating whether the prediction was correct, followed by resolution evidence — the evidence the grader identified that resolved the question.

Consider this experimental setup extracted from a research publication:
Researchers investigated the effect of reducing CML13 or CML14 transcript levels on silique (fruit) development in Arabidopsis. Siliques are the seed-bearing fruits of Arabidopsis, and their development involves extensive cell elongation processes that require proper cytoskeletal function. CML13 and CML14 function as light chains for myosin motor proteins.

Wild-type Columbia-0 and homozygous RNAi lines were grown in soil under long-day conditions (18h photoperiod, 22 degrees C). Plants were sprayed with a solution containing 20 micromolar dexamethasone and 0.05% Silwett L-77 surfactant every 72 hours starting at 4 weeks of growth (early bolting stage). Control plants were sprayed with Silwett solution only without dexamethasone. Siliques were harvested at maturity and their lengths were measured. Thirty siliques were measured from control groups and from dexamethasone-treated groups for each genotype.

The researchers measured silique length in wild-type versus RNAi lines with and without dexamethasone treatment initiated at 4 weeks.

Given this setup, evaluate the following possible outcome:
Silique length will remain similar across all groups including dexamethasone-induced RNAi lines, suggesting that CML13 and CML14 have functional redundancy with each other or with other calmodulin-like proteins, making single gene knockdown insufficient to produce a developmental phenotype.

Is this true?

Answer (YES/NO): NO